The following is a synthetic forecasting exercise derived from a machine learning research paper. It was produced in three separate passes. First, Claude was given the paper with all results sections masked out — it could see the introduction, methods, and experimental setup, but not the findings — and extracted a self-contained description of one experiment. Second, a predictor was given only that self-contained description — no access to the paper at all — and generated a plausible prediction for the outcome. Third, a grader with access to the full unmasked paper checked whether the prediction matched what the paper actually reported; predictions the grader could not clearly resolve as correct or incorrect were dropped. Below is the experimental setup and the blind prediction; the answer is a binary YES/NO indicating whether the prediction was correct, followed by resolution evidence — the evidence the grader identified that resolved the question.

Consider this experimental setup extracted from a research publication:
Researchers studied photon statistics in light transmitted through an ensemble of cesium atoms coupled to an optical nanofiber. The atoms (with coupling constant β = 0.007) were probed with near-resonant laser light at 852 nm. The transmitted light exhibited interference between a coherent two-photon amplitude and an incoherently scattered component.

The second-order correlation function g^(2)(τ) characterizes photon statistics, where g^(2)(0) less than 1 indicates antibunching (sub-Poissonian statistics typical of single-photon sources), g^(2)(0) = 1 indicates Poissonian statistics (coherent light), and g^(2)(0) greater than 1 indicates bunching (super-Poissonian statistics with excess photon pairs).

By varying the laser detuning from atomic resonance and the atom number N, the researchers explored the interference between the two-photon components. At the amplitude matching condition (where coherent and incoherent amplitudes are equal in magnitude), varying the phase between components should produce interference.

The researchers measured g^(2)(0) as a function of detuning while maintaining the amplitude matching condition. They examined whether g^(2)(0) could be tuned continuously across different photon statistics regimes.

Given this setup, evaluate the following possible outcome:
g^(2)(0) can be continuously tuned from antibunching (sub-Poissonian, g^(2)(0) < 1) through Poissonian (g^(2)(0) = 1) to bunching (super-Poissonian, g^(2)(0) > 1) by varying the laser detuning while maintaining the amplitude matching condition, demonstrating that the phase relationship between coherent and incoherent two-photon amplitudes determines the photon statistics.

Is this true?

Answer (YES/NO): YES